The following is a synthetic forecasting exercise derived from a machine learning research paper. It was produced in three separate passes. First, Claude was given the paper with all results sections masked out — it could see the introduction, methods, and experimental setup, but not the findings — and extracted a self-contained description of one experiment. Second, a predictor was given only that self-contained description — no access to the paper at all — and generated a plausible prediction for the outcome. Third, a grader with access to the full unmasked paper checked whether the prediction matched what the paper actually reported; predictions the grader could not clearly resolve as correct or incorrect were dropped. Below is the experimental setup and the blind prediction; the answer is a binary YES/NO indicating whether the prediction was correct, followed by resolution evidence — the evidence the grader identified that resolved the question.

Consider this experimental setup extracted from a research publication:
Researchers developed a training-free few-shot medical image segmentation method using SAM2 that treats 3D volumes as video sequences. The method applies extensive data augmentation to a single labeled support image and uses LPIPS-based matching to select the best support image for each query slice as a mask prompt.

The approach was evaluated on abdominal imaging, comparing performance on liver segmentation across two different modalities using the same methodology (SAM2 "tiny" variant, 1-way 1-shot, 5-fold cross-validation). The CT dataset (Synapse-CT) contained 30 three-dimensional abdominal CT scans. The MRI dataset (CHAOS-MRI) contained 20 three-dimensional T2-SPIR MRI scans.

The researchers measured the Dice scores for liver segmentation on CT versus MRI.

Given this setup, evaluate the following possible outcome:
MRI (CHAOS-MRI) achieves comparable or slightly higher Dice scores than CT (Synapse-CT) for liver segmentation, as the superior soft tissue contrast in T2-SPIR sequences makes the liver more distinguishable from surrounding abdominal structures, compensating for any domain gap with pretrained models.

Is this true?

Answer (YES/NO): NO